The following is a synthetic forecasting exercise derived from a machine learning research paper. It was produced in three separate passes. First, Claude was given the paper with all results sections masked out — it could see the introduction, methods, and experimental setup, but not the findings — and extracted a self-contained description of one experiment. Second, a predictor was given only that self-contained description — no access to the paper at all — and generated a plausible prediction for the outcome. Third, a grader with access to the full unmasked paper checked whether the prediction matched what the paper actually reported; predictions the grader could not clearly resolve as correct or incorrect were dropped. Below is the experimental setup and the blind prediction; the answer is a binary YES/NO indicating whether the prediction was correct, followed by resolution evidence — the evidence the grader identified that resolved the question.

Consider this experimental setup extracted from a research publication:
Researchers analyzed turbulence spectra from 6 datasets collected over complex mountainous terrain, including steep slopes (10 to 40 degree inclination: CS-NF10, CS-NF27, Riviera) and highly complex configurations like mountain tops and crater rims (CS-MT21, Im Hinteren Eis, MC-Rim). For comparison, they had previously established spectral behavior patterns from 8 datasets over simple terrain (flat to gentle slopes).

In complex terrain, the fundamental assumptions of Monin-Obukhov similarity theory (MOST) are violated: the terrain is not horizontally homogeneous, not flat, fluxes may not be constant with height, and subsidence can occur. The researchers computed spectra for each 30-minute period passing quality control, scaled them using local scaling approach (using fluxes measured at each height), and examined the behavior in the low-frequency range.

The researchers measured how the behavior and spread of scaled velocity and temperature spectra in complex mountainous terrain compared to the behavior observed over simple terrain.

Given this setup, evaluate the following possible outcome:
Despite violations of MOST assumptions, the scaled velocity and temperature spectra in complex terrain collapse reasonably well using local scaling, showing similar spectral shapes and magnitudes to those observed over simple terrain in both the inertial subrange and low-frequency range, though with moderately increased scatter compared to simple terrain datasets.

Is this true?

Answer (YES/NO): NO